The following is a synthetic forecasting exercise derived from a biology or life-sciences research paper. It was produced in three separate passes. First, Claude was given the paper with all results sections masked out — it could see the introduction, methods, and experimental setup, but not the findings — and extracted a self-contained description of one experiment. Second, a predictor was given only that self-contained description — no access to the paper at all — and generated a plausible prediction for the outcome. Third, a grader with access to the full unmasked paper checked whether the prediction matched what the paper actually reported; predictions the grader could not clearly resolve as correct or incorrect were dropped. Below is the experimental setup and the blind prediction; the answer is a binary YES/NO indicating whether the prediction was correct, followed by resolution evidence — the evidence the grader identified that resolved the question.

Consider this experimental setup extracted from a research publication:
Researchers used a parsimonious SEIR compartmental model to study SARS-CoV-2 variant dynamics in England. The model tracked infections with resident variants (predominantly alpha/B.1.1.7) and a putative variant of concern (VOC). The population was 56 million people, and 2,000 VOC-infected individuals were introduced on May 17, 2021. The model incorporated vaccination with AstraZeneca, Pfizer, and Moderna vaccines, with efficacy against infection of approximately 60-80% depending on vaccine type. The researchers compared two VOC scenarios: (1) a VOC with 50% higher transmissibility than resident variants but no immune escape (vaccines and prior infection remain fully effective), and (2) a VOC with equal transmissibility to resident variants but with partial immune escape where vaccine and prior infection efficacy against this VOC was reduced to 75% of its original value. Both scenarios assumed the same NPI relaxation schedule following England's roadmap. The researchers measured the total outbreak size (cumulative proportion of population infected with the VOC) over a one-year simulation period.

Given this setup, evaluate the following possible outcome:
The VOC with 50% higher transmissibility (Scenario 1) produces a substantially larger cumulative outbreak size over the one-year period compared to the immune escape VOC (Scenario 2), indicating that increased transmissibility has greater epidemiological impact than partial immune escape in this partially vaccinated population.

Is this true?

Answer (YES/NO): NO